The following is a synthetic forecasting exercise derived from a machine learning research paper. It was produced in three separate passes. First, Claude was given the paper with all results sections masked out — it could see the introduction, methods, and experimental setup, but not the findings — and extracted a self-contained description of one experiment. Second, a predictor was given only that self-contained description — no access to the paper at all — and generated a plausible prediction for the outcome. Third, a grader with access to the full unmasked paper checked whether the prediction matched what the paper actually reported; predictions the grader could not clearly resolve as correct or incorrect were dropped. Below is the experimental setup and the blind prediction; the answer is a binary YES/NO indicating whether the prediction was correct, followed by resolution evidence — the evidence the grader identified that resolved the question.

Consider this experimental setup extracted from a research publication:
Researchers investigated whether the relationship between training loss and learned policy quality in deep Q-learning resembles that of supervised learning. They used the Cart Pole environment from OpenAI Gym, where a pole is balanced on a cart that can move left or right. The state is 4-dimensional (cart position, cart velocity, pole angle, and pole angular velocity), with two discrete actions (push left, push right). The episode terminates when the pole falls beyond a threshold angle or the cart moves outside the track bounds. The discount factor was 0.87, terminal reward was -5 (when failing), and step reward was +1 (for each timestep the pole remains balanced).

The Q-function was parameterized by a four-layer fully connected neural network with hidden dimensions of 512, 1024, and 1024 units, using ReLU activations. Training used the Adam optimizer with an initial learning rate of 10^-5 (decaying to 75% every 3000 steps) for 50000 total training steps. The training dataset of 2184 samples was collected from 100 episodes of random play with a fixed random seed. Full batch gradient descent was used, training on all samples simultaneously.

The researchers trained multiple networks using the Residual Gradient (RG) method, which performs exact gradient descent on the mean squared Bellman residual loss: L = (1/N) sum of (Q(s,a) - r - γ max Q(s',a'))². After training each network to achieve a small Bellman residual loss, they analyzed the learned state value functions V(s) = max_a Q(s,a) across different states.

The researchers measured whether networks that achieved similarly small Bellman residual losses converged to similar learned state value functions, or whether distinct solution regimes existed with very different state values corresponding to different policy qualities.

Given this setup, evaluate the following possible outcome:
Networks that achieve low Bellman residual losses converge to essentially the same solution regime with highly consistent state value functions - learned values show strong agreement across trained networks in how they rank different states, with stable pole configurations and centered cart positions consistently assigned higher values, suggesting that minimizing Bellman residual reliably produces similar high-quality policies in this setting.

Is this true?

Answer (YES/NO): NO